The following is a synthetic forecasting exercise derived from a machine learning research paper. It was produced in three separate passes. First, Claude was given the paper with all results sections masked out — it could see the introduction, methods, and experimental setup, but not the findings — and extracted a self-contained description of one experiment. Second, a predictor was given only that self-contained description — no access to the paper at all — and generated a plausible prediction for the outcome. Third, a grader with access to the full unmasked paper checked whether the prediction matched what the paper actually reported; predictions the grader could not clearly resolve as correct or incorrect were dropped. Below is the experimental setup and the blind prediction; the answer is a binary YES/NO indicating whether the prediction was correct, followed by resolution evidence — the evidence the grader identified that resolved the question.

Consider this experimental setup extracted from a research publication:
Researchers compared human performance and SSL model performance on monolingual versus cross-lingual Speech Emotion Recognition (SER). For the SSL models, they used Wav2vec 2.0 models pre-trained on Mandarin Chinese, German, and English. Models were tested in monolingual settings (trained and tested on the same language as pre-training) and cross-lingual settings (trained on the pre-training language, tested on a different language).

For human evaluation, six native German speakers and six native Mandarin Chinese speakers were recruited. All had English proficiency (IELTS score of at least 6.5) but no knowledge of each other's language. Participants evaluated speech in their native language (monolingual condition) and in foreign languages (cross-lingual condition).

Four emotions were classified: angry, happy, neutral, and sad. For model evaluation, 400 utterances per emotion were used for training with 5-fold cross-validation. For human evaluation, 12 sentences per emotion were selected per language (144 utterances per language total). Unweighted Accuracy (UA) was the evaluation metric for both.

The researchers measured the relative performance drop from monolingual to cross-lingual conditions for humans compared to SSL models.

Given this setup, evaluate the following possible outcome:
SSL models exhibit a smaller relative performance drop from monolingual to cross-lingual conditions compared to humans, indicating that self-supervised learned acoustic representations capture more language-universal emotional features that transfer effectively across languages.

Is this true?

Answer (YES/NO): NO